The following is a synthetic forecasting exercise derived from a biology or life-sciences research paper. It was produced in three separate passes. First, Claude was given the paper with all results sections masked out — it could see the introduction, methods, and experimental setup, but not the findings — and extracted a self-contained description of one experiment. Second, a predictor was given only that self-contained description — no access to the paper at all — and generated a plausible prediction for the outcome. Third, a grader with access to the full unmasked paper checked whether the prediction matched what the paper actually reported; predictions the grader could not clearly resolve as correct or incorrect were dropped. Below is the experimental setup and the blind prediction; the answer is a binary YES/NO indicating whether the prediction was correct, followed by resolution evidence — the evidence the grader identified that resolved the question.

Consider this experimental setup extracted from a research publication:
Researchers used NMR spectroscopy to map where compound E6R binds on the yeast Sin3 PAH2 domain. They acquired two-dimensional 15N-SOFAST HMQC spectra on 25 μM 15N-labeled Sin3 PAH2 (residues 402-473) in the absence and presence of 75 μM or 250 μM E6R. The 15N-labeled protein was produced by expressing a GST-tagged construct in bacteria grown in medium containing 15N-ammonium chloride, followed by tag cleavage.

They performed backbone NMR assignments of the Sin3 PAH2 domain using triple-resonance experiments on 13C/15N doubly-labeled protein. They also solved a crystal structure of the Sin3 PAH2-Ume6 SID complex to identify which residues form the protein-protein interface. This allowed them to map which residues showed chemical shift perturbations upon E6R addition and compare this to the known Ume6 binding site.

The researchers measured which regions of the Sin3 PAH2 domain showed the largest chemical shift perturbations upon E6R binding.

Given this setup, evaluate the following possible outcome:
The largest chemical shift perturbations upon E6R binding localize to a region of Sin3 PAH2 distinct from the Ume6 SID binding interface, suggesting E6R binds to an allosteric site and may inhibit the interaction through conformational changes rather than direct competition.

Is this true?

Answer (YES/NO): NO